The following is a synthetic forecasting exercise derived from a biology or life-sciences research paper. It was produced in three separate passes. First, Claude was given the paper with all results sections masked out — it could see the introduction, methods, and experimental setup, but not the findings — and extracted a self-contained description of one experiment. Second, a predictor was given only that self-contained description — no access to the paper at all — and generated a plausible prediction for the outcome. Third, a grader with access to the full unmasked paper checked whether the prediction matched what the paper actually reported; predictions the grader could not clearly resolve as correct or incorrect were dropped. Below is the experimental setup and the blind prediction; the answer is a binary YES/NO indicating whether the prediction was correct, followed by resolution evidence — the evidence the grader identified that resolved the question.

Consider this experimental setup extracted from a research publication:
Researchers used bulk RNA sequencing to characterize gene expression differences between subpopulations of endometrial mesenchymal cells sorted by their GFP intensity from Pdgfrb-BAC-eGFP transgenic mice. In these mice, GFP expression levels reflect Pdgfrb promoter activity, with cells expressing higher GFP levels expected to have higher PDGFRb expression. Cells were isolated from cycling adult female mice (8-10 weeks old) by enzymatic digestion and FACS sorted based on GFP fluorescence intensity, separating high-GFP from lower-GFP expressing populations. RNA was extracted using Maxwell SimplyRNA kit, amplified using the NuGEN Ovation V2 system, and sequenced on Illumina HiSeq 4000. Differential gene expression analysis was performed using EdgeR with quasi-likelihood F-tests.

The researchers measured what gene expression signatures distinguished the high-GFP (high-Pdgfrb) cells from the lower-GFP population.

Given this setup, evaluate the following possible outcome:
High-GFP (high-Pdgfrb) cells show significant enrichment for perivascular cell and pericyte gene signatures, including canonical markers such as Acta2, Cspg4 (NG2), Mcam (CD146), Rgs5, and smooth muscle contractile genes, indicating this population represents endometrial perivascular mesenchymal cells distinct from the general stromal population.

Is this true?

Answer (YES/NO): YES